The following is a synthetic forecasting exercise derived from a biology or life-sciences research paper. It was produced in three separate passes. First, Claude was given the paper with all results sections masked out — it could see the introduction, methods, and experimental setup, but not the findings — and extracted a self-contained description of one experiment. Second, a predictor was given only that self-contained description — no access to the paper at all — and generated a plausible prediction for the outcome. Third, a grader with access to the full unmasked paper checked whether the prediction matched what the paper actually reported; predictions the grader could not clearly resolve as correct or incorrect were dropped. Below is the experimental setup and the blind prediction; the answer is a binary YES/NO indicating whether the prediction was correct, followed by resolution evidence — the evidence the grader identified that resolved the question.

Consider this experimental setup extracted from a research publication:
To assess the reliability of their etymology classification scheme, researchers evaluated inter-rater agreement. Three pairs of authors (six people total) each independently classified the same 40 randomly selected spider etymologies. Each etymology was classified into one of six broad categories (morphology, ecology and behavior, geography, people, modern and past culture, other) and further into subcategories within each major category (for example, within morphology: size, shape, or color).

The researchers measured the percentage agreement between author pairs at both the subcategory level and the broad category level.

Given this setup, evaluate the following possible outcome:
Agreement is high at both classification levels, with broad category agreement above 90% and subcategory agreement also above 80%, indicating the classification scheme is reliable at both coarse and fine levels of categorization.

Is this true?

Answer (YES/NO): YES